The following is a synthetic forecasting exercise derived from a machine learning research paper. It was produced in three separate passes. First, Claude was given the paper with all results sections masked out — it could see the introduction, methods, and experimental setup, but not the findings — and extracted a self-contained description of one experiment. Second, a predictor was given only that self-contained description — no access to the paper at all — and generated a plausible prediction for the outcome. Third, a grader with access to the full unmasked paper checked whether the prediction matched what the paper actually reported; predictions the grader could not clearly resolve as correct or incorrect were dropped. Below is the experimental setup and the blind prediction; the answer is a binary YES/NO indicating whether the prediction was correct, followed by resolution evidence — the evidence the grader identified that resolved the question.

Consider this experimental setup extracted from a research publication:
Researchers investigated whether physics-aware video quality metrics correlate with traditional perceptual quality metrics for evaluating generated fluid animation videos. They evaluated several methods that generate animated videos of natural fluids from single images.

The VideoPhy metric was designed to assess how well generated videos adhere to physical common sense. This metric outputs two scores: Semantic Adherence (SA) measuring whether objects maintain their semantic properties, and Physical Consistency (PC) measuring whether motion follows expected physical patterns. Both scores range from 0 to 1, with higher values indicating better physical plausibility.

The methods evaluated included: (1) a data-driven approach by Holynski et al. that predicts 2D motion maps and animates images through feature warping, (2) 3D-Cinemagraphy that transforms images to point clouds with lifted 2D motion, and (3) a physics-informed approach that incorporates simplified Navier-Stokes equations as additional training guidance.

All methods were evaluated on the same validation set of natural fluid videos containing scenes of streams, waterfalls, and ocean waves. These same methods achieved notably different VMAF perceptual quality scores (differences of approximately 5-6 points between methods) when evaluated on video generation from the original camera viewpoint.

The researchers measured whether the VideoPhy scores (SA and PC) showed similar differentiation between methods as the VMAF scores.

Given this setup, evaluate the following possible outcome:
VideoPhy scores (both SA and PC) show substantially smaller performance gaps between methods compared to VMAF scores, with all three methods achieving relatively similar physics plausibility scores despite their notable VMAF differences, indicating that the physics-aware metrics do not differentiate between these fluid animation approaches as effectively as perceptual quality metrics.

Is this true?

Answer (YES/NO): YES